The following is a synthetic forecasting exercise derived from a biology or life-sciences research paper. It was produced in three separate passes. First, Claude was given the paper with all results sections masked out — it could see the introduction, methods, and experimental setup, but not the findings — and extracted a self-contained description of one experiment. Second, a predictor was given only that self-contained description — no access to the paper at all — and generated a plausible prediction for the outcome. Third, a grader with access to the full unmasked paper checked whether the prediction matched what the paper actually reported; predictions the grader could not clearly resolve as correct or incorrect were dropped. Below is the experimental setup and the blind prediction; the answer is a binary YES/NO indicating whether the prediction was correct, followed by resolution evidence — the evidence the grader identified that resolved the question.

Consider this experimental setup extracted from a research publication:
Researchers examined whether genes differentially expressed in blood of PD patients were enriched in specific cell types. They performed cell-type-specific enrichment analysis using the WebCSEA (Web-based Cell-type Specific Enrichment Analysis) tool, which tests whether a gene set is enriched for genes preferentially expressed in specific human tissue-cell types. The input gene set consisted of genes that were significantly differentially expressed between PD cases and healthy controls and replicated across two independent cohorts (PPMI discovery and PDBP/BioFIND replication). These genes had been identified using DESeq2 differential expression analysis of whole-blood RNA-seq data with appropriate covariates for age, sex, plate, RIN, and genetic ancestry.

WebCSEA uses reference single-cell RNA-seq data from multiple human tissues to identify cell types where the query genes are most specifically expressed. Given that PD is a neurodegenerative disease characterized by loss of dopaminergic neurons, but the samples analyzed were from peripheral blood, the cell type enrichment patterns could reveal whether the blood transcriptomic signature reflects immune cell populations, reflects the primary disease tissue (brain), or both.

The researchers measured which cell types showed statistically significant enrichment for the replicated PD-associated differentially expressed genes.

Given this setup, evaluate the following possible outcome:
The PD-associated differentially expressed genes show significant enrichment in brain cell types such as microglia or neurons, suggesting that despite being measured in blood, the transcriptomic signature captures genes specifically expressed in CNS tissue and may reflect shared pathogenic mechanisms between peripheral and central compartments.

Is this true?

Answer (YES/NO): NO